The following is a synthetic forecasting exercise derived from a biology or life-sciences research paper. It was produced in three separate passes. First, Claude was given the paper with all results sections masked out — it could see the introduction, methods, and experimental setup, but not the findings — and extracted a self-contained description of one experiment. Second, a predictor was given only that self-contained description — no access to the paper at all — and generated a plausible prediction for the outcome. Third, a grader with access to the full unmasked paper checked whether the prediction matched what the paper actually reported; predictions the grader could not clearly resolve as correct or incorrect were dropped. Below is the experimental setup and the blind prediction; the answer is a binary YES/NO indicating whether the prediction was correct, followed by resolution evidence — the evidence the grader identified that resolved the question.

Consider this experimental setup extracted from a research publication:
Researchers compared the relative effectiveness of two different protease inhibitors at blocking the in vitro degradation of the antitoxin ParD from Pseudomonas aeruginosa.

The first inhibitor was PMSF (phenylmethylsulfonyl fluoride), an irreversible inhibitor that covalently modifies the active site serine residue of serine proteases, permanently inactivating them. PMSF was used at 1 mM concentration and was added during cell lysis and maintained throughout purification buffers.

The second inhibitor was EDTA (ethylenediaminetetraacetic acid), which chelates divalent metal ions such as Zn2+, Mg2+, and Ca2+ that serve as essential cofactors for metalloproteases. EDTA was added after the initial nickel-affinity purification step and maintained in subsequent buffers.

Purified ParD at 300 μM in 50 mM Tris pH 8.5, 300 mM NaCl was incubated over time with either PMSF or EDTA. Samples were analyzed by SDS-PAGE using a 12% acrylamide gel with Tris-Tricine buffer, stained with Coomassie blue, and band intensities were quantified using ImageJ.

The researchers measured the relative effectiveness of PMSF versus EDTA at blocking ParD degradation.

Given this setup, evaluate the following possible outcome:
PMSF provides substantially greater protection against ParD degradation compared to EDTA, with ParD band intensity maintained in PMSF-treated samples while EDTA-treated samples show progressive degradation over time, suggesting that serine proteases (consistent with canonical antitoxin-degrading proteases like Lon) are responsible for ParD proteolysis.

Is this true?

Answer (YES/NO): NO